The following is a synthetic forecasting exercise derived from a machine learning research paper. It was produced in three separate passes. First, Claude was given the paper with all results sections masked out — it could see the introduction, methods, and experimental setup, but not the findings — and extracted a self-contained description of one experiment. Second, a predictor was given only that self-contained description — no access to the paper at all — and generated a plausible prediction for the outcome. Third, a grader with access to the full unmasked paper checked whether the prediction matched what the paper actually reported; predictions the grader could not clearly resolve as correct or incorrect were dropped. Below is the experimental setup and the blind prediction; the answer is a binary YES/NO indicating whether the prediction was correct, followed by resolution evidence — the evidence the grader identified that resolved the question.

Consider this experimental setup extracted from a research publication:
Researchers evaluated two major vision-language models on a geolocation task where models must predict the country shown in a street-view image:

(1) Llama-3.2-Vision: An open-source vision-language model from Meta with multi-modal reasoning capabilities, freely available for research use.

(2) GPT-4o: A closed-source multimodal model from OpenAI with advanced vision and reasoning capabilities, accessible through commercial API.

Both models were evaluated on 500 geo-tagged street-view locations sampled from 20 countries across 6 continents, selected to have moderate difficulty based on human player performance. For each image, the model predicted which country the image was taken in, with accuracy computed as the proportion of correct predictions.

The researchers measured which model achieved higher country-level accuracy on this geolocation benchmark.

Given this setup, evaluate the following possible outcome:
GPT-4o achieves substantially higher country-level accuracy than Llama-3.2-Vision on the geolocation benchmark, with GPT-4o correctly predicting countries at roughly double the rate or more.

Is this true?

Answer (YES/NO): NO